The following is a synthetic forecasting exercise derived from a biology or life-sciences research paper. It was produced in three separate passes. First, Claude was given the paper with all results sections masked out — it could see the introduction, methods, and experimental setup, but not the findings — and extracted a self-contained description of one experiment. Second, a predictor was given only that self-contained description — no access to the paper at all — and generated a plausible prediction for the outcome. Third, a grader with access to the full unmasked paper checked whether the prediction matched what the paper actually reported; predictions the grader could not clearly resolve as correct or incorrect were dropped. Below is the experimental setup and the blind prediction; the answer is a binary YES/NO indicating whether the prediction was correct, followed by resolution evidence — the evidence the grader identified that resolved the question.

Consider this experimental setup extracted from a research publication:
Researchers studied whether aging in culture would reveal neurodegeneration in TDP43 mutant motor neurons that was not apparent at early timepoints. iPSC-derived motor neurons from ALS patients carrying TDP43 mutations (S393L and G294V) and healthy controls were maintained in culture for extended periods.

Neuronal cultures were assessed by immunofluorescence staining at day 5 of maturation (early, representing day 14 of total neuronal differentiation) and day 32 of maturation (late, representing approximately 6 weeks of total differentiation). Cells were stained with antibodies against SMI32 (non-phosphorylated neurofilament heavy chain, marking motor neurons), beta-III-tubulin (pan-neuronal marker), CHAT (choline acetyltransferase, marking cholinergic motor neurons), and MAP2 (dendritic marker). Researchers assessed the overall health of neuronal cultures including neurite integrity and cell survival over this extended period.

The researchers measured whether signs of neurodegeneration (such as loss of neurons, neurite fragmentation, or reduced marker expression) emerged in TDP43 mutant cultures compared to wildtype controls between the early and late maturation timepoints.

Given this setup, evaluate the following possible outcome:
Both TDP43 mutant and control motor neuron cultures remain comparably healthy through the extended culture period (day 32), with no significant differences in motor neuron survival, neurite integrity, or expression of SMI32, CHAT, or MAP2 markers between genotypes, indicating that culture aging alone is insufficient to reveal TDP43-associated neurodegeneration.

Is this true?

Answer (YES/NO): NO